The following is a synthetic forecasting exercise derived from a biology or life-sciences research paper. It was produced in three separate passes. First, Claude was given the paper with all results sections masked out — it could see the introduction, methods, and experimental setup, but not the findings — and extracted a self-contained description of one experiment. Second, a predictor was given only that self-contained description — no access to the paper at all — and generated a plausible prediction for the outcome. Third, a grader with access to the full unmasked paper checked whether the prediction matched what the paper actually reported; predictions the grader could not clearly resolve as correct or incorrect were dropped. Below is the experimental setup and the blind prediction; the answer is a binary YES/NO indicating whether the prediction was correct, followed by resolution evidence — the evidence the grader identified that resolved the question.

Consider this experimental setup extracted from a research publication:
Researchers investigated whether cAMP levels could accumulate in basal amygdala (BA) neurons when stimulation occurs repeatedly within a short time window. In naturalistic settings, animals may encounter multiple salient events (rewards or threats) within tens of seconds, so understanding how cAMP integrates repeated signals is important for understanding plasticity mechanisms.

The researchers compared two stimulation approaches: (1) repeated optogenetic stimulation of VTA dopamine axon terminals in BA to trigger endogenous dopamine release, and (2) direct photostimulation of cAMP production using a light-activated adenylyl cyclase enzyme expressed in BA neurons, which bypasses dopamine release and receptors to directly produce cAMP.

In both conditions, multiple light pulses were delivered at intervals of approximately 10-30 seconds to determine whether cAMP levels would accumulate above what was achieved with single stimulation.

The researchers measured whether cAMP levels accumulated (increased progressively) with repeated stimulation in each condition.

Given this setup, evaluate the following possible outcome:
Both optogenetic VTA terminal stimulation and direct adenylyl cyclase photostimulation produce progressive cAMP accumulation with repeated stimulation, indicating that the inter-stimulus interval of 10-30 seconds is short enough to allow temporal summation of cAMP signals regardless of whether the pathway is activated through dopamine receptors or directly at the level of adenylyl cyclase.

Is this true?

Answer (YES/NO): NO